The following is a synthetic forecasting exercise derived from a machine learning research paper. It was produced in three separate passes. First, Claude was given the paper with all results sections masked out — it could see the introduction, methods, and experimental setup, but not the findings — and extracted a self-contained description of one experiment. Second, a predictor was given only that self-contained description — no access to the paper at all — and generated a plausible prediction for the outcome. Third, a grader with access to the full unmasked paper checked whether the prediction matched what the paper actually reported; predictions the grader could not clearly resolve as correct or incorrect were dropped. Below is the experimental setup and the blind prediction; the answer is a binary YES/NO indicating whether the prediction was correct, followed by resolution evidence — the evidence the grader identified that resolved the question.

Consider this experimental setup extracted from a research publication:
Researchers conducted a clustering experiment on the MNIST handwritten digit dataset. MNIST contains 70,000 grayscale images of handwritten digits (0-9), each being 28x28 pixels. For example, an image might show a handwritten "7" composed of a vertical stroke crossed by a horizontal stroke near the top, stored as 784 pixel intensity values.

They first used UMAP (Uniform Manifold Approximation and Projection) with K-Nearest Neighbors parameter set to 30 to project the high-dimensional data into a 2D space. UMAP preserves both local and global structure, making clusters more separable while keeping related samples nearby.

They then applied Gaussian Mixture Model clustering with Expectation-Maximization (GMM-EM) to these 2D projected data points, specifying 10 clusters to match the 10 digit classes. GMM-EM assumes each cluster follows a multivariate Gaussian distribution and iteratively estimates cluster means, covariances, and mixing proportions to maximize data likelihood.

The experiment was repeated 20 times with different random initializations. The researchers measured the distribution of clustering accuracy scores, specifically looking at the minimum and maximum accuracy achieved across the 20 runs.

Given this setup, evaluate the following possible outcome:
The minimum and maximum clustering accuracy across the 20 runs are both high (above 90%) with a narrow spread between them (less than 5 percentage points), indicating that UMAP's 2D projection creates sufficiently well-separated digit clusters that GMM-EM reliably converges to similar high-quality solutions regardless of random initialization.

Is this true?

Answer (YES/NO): NO